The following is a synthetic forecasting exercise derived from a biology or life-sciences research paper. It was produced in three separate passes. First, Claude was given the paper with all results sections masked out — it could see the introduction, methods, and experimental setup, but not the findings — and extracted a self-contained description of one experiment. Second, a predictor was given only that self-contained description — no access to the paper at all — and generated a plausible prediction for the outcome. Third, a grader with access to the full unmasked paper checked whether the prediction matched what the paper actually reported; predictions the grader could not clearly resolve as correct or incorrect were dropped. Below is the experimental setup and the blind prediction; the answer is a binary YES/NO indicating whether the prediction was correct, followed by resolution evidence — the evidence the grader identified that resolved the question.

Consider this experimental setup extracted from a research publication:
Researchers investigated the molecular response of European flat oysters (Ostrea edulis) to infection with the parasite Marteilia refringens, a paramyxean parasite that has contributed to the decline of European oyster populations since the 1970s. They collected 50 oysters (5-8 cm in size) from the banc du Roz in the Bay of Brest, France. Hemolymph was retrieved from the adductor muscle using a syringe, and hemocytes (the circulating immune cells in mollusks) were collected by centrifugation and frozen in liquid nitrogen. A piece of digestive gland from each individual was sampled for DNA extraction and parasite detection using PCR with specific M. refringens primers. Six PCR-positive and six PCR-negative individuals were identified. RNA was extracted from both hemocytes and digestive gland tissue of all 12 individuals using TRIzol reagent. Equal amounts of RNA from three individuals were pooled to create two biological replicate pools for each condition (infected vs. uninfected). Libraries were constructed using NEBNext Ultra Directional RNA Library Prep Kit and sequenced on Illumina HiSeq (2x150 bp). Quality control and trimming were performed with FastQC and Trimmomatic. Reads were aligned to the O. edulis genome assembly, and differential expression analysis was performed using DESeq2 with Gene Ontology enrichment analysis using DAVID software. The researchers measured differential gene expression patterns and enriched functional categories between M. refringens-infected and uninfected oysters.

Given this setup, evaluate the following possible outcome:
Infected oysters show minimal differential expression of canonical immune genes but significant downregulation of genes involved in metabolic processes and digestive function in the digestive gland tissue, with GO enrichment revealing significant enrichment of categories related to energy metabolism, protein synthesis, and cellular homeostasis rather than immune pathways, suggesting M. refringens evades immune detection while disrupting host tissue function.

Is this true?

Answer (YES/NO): NO